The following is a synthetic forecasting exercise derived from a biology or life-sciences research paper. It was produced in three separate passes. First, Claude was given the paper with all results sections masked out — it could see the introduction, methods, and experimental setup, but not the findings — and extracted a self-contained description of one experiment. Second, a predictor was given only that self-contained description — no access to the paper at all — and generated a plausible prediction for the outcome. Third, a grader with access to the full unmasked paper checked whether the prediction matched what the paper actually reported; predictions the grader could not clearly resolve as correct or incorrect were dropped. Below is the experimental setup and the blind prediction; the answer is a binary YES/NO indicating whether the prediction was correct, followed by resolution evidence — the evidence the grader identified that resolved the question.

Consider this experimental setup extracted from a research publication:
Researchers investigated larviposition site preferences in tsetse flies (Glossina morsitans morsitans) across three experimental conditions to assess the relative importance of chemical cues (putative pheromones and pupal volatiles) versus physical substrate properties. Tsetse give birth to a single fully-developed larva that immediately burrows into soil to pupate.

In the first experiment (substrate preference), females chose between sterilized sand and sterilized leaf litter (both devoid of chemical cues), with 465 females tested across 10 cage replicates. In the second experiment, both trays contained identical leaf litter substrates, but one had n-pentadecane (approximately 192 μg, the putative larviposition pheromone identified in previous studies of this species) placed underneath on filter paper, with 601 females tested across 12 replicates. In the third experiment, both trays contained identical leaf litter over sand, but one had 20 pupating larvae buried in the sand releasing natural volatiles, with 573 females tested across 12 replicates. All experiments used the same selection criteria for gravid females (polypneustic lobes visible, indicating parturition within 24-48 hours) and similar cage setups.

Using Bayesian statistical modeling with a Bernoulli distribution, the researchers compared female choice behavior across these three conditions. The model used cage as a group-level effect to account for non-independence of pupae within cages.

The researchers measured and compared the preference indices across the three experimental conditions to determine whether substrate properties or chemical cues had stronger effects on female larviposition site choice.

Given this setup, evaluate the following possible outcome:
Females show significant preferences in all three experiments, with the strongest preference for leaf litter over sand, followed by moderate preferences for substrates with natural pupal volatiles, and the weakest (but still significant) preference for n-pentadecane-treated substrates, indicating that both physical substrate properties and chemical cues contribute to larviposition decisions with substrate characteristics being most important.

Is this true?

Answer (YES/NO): NO